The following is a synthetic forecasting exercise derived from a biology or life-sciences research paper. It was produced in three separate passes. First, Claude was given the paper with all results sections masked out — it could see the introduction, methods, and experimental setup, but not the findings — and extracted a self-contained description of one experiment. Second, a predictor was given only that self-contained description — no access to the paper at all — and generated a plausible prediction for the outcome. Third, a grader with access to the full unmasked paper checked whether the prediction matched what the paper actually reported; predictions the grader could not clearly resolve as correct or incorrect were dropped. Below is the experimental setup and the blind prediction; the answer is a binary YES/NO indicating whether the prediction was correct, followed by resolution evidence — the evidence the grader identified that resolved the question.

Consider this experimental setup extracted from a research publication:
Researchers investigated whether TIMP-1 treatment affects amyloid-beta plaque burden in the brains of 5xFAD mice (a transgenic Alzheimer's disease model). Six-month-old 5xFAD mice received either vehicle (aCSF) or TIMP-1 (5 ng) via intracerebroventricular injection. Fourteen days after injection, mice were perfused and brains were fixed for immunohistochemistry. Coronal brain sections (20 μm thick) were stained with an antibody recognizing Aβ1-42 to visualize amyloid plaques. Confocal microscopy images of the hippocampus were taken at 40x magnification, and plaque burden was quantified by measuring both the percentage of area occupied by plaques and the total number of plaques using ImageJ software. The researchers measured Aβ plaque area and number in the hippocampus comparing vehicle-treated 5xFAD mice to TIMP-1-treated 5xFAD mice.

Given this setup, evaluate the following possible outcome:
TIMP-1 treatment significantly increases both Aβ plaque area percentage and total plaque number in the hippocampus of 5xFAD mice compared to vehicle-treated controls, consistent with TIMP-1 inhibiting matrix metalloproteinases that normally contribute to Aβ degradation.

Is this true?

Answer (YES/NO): NO